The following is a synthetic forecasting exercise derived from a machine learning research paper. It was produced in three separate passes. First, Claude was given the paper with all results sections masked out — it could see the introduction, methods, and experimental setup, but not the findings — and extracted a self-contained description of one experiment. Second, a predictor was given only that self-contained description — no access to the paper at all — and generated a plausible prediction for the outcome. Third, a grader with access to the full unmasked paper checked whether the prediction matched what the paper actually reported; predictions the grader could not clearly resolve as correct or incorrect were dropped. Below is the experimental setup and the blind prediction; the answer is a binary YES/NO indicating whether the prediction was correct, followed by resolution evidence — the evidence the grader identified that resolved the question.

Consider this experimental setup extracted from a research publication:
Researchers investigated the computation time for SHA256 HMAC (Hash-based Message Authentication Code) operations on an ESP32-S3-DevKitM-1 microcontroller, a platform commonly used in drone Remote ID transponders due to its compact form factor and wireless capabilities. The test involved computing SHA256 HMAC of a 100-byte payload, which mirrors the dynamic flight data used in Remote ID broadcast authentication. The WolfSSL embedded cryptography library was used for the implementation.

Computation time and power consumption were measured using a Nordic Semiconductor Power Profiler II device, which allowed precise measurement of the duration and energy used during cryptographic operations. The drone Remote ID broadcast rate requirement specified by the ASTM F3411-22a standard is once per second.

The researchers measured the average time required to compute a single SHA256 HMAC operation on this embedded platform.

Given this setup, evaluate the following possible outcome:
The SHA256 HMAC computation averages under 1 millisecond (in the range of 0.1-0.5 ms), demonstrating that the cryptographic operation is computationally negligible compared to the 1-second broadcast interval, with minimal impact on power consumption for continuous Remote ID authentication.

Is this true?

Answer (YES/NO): NO